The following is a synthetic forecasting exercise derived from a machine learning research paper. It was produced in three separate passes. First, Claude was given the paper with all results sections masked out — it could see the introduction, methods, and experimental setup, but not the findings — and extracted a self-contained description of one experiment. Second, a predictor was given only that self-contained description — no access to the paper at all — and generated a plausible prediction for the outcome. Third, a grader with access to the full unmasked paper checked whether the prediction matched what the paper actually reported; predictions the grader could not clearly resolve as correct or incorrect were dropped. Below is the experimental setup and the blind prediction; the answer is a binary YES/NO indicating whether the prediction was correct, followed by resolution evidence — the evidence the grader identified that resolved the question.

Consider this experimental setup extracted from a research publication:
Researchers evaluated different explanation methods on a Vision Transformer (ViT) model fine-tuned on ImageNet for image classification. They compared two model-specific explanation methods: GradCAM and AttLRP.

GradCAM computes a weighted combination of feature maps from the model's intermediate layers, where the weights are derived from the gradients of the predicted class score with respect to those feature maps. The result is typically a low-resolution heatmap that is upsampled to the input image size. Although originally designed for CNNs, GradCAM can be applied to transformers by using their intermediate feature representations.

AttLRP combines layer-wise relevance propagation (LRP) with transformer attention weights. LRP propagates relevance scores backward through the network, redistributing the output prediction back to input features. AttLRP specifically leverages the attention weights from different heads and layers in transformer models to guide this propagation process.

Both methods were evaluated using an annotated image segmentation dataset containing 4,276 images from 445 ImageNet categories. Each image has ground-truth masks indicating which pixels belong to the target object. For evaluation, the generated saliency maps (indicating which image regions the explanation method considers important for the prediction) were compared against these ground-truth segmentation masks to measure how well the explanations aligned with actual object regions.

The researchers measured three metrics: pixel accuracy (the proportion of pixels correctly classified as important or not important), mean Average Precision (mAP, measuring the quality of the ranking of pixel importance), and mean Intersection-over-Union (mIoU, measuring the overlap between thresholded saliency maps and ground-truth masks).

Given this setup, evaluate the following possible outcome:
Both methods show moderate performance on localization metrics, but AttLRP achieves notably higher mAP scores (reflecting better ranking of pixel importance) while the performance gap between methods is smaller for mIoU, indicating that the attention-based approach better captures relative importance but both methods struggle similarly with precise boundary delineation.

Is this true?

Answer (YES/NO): NO